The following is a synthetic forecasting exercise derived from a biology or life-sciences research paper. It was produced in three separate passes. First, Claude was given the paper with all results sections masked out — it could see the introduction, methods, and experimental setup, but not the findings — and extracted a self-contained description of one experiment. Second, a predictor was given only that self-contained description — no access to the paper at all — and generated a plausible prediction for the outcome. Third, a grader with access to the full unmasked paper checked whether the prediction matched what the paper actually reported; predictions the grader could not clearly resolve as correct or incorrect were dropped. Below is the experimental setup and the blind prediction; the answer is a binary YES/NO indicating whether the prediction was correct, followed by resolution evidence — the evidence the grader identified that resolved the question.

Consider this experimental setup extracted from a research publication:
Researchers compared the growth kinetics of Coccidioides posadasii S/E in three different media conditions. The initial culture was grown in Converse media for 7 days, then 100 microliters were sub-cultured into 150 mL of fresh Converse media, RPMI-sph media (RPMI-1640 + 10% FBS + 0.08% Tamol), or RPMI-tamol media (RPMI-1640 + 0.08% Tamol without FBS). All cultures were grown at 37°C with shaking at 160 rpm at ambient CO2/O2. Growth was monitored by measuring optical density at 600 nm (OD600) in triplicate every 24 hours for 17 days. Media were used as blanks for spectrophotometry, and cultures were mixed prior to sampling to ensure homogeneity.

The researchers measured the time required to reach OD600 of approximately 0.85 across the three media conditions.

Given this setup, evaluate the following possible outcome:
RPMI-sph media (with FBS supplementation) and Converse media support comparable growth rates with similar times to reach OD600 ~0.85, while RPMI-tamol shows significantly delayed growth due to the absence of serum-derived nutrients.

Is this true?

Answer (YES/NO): NO